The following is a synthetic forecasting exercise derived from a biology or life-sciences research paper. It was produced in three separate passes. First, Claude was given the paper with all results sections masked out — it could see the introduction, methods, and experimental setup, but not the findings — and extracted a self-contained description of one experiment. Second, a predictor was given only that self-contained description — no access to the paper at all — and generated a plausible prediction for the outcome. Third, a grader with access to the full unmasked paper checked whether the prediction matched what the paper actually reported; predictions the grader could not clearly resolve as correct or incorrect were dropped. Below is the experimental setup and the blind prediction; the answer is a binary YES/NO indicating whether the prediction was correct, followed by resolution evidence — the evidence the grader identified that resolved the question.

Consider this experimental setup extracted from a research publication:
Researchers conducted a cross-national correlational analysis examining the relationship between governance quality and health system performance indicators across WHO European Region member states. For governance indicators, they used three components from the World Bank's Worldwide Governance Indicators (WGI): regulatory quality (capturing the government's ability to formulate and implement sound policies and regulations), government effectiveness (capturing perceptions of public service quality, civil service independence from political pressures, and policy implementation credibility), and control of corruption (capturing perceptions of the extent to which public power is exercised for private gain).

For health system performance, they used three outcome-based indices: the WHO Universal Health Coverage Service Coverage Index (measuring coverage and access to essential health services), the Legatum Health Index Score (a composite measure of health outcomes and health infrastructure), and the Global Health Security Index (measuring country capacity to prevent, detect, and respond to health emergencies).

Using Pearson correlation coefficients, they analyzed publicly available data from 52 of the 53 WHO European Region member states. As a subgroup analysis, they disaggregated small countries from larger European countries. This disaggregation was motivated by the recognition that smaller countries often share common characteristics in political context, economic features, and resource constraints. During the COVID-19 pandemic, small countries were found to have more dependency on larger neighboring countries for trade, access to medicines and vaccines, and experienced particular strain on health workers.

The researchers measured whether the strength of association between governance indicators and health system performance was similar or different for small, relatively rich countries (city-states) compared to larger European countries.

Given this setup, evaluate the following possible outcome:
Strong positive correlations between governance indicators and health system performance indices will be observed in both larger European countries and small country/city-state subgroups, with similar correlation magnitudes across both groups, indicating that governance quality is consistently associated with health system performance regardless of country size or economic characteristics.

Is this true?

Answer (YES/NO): NO